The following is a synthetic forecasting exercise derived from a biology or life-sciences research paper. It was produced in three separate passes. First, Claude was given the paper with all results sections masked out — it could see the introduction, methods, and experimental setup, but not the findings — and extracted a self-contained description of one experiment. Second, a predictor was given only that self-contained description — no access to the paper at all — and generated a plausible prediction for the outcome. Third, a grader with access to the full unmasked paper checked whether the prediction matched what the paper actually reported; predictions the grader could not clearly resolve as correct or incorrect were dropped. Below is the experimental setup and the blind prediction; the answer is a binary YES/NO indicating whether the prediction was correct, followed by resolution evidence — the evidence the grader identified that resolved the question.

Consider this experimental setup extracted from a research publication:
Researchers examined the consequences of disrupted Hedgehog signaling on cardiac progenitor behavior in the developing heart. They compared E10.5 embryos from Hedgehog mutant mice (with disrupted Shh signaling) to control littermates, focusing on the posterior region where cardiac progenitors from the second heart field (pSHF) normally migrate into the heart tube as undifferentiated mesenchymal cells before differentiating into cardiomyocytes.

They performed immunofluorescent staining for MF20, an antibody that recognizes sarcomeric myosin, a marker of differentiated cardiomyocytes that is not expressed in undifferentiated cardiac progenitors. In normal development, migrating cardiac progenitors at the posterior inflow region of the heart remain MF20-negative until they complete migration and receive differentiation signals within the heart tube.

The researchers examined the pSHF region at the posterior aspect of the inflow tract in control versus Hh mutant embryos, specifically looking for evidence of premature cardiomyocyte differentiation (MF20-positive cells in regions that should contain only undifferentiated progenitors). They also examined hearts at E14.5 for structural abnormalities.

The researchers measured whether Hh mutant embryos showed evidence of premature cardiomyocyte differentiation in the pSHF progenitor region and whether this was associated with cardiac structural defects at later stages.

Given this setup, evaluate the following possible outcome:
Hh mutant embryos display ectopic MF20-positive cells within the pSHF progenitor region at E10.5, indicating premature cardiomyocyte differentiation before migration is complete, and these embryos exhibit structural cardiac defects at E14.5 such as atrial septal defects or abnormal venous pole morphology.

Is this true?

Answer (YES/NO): NO